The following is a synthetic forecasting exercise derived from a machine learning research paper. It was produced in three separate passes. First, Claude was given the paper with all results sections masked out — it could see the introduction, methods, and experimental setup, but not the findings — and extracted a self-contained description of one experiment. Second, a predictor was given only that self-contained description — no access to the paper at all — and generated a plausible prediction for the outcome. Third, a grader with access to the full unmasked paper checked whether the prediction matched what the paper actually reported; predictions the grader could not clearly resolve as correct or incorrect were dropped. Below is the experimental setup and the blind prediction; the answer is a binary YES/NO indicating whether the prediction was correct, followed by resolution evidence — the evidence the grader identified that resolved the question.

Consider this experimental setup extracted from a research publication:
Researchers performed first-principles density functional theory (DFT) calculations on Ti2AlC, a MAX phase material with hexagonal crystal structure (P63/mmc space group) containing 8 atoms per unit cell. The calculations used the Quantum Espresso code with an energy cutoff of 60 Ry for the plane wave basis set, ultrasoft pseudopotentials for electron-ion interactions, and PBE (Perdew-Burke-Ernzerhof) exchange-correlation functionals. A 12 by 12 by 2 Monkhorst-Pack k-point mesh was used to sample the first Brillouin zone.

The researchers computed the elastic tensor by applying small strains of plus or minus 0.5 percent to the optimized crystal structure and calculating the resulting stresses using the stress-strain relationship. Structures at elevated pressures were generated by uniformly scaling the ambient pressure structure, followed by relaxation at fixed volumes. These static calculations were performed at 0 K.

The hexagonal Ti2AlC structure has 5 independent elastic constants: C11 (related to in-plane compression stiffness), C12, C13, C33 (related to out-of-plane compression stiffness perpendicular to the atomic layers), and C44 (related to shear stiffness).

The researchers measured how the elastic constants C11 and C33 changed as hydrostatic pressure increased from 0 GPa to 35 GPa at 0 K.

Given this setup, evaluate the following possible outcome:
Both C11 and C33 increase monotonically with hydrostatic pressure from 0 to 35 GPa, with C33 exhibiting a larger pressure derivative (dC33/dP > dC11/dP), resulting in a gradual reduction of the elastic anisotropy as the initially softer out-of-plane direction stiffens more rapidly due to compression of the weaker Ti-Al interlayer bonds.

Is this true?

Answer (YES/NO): YES